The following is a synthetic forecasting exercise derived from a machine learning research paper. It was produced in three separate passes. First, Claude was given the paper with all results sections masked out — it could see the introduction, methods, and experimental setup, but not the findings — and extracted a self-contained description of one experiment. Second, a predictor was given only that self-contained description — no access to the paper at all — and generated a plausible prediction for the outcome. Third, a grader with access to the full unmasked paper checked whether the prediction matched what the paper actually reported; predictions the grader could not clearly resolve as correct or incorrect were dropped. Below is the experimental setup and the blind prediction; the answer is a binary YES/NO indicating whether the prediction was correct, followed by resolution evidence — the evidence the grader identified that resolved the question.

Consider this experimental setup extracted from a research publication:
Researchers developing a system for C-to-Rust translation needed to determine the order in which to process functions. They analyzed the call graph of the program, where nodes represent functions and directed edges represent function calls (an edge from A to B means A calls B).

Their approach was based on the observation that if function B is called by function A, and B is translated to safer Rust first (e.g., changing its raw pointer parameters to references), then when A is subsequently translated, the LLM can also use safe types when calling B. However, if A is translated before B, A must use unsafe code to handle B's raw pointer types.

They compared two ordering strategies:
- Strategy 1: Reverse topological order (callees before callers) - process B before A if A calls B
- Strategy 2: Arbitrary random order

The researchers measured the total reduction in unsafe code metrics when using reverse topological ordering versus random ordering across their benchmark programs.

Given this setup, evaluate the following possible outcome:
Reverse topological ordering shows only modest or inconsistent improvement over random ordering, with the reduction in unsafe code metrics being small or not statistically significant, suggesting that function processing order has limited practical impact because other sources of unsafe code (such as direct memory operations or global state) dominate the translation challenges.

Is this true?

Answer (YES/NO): NO